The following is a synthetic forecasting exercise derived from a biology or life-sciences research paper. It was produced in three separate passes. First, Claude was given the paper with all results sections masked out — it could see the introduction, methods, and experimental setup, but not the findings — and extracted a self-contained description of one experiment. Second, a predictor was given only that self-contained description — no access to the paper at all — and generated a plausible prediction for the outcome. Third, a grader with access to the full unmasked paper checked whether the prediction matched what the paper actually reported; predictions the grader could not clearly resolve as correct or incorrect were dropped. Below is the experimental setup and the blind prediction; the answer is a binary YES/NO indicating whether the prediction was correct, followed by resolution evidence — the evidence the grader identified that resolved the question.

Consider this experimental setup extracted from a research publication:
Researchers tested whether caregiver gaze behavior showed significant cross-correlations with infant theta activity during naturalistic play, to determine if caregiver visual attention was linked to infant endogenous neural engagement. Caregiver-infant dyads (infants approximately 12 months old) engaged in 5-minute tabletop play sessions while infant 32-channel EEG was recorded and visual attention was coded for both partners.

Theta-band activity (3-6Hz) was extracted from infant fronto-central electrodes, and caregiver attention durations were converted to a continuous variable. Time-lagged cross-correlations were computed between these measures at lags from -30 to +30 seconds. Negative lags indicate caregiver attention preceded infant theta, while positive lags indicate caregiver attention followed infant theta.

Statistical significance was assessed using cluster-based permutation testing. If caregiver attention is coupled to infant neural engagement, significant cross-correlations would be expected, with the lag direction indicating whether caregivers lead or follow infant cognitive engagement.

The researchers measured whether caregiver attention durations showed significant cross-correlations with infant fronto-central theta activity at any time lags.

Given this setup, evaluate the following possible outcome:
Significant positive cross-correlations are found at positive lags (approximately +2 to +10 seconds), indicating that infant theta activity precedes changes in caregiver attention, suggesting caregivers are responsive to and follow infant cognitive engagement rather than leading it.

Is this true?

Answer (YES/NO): NO